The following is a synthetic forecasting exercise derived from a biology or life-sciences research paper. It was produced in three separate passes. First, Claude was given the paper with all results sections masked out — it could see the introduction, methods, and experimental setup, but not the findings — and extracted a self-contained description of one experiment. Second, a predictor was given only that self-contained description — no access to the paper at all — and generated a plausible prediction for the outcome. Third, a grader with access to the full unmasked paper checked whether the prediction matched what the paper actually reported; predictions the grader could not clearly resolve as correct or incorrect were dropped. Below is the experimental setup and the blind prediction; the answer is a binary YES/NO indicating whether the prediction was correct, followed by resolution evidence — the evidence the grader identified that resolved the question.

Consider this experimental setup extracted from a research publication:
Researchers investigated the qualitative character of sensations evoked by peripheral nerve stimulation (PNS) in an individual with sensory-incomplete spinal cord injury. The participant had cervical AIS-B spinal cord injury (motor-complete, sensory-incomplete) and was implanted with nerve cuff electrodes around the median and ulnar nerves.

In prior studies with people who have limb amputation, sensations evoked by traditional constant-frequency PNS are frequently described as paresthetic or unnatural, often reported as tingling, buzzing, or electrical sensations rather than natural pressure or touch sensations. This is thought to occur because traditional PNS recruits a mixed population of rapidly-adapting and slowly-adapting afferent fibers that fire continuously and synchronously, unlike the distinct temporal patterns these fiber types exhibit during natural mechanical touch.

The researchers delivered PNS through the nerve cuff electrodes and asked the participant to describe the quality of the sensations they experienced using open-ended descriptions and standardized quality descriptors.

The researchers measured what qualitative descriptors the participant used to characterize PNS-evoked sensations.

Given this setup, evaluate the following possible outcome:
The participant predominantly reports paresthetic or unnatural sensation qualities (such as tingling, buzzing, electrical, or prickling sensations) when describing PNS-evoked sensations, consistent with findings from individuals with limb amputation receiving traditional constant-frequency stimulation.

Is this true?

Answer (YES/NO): YES